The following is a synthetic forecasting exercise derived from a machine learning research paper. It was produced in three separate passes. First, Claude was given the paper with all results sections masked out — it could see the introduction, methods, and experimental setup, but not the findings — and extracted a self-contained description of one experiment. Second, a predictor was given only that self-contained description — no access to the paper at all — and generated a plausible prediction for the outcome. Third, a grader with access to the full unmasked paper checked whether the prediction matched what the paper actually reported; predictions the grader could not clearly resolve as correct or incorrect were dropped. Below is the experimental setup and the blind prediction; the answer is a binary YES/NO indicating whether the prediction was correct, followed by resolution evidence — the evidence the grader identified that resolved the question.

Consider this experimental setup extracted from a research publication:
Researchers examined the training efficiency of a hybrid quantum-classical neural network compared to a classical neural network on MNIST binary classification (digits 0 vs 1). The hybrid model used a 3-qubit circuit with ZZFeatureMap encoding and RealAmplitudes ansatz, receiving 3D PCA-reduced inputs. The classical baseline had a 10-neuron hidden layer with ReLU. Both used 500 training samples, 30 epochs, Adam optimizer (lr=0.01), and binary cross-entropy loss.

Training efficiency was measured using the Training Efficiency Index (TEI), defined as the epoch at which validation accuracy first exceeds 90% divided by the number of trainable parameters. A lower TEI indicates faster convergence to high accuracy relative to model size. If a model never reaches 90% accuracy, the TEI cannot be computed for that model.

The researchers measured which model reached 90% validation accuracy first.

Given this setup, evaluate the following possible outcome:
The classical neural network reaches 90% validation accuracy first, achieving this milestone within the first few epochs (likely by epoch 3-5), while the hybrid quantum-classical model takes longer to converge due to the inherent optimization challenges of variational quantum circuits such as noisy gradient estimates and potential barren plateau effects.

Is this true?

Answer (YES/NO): NO